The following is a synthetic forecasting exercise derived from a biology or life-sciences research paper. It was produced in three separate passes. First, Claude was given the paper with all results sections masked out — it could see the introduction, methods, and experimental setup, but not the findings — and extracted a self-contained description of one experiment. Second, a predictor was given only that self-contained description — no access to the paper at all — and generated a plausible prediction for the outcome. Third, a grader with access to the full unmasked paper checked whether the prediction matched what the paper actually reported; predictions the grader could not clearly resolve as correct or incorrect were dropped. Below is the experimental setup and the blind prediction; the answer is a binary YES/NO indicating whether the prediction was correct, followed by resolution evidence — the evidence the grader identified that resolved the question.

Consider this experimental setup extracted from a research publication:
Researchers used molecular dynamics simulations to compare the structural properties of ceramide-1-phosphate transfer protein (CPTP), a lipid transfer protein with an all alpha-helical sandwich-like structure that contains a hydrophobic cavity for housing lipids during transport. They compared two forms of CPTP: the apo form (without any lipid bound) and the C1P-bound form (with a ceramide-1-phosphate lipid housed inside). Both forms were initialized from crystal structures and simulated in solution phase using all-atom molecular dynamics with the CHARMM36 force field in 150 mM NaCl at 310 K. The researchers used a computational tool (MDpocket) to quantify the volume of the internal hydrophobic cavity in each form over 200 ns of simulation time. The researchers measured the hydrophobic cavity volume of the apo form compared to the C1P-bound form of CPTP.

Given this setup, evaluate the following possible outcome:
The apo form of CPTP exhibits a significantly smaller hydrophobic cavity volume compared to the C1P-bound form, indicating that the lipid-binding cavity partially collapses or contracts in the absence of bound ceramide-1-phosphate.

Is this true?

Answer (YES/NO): YES